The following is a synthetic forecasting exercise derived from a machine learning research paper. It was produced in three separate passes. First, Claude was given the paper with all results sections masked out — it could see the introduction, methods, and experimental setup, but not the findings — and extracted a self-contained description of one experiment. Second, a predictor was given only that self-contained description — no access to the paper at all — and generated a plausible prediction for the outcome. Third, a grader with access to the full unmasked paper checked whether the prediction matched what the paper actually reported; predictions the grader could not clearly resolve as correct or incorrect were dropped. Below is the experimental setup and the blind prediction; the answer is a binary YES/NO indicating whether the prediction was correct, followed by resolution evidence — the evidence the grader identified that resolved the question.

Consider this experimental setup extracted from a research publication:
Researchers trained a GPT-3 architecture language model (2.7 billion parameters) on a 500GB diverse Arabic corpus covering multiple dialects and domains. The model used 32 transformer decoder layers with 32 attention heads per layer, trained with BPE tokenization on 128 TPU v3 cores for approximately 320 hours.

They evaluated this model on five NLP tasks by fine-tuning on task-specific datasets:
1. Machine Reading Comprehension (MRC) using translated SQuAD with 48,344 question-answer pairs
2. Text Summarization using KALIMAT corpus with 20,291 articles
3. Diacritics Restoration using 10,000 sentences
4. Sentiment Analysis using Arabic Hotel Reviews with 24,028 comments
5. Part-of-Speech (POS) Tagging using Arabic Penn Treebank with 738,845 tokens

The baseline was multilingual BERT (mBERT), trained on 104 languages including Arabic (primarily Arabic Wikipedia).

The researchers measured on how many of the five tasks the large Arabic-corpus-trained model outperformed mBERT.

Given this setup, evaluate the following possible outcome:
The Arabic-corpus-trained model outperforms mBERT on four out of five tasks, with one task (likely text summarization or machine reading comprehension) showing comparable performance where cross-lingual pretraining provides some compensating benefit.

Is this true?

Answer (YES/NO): NO